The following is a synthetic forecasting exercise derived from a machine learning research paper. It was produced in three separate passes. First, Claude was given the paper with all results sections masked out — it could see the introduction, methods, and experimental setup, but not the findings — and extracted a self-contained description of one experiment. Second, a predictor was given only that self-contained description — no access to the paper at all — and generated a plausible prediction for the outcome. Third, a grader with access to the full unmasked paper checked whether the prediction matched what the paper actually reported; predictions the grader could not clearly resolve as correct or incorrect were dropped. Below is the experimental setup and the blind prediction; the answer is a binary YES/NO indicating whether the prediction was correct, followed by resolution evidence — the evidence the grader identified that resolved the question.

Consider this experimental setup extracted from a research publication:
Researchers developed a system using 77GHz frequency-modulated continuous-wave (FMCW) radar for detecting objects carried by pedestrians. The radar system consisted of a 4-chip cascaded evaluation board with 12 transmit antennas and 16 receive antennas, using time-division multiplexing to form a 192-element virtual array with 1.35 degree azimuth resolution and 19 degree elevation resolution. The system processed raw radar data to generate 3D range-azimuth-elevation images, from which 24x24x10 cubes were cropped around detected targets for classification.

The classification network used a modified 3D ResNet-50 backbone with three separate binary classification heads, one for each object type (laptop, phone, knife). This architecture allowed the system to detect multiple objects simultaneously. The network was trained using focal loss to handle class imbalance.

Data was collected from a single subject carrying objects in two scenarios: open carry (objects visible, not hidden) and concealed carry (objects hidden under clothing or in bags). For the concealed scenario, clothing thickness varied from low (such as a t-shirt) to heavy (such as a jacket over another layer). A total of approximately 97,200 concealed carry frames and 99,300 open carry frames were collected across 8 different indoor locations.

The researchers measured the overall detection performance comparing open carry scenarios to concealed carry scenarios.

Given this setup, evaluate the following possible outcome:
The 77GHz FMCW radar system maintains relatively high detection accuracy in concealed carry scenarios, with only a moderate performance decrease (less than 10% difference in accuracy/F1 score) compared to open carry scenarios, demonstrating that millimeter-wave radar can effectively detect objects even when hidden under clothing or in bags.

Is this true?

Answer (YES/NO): NO